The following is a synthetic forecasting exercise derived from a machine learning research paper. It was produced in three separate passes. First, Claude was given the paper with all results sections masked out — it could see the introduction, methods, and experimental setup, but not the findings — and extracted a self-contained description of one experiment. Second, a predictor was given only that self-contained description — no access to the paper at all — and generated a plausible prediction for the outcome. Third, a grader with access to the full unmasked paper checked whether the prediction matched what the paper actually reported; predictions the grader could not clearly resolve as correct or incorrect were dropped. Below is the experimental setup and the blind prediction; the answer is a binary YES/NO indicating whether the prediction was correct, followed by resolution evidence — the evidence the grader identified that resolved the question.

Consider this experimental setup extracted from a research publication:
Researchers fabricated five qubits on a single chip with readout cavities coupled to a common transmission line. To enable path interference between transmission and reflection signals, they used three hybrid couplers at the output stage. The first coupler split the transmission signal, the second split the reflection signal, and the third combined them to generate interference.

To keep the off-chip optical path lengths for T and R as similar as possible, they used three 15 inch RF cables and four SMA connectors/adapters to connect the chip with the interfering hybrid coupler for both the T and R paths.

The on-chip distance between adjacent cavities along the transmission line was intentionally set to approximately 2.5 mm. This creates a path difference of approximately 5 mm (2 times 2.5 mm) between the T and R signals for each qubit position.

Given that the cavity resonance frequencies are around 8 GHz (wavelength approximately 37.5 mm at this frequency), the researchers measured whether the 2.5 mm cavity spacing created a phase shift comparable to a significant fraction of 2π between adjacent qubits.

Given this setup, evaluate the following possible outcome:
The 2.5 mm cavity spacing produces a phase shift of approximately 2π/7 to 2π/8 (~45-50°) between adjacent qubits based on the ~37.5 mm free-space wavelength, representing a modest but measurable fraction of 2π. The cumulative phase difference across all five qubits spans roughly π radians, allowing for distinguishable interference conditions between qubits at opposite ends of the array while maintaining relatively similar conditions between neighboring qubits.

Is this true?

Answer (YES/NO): NO